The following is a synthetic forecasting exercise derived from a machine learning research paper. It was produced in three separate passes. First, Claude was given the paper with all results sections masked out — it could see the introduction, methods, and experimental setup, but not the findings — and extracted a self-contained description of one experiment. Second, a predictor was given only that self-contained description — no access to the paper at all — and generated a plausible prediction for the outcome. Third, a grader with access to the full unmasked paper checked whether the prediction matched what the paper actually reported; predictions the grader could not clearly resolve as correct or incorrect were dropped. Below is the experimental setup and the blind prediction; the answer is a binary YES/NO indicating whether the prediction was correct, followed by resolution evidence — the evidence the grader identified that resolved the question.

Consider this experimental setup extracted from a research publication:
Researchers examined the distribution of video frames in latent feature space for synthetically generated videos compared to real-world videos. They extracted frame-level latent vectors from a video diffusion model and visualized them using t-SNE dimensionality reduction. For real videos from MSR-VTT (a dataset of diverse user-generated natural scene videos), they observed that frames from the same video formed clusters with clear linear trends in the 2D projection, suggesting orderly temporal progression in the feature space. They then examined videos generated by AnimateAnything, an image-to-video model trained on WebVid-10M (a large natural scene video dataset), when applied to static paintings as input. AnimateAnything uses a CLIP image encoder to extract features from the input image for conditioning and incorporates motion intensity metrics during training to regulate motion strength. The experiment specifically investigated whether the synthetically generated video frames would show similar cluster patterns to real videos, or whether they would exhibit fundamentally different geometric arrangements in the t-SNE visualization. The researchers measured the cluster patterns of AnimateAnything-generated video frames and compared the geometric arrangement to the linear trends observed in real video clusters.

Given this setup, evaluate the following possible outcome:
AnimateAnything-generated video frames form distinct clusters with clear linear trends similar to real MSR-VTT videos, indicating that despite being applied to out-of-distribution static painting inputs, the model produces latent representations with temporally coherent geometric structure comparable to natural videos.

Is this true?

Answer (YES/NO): NO